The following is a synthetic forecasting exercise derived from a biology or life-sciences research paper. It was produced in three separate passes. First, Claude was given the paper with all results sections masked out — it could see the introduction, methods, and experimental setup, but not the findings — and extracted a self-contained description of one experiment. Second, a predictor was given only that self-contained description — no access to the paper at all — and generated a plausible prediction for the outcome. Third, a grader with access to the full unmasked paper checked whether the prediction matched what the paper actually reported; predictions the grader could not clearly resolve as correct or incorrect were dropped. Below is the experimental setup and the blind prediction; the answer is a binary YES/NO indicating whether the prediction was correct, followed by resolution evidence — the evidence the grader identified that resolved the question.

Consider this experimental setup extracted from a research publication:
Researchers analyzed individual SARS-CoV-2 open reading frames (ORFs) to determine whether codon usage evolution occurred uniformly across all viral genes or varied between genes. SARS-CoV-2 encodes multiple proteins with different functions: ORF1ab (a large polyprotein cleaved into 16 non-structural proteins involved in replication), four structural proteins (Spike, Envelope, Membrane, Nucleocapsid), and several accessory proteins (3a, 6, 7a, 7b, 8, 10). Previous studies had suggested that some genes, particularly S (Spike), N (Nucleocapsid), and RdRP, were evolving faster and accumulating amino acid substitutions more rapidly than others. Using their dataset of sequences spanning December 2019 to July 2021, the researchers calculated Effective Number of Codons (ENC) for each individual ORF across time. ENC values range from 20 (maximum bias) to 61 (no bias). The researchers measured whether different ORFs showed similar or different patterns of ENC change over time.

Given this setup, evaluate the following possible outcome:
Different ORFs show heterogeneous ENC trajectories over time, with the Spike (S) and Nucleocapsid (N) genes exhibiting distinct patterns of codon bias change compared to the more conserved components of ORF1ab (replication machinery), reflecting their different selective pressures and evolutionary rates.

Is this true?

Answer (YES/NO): NO